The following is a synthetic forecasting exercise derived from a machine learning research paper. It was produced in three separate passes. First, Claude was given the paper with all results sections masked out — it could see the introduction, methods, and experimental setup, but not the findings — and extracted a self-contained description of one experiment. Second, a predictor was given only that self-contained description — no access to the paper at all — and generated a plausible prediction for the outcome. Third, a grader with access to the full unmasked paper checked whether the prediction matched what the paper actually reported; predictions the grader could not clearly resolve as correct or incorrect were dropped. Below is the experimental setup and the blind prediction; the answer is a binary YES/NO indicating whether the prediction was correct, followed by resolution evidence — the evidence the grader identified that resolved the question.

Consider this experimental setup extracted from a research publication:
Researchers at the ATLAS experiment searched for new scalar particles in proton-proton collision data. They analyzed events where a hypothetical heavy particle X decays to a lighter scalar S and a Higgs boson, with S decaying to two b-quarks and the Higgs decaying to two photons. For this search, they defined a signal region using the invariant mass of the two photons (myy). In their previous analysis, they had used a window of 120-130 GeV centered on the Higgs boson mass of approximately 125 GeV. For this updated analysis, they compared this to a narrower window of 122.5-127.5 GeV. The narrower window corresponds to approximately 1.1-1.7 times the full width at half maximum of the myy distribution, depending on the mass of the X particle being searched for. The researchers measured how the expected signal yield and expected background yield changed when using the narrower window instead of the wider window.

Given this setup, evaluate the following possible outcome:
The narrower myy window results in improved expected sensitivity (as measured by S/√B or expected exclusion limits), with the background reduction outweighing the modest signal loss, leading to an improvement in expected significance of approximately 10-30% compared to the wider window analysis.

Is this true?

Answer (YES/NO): YES